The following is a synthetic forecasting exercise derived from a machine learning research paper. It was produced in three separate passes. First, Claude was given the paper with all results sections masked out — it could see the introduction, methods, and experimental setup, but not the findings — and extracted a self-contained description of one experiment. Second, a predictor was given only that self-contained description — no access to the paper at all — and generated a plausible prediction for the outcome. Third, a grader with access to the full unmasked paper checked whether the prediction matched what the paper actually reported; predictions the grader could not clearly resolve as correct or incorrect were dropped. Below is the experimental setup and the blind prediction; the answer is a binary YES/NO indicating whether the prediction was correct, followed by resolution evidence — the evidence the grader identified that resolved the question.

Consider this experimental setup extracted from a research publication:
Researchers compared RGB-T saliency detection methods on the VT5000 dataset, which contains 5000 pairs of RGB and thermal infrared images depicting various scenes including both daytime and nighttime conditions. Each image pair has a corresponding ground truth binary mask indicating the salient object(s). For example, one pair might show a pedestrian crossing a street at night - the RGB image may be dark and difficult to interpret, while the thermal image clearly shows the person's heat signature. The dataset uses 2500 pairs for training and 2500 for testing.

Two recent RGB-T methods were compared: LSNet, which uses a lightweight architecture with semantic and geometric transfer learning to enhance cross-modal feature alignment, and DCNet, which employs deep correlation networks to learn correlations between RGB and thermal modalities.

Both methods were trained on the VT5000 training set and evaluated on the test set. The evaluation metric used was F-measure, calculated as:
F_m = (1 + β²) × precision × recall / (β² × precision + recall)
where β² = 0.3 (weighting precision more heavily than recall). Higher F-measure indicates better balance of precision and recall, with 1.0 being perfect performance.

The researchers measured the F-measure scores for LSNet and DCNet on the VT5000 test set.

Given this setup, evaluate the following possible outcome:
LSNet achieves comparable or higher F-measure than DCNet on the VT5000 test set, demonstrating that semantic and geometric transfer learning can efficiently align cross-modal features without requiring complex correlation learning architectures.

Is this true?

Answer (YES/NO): YES